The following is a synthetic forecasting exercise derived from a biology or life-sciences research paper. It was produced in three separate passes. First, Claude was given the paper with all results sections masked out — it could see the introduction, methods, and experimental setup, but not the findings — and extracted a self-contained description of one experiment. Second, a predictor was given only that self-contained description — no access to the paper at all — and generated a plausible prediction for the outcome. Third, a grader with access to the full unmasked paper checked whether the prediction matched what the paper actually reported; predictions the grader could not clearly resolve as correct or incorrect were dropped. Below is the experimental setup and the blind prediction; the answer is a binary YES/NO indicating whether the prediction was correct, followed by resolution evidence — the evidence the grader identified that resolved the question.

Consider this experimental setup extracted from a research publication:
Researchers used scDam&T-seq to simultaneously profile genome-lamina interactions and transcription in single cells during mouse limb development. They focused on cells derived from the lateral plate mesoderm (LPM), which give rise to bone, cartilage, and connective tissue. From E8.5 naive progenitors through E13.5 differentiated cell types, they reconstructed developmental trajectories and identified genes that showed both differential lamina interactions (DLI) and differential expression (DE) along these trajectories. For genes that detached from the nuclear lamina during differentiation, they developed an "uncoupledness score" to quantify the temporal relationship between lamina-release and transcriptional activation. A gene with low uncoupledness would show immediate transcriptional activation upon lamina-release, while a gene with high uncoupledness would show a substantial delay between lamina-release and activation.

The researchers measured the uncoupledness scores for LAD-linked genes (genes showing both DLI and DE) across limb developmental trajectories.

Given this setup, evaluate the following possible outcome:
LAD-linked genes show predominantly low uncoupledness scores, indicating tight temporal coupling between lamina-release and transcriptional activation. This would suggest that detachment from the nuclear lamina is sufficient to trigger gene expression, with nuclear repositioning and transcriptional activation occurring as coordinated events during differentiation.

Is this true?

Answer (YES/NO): NO